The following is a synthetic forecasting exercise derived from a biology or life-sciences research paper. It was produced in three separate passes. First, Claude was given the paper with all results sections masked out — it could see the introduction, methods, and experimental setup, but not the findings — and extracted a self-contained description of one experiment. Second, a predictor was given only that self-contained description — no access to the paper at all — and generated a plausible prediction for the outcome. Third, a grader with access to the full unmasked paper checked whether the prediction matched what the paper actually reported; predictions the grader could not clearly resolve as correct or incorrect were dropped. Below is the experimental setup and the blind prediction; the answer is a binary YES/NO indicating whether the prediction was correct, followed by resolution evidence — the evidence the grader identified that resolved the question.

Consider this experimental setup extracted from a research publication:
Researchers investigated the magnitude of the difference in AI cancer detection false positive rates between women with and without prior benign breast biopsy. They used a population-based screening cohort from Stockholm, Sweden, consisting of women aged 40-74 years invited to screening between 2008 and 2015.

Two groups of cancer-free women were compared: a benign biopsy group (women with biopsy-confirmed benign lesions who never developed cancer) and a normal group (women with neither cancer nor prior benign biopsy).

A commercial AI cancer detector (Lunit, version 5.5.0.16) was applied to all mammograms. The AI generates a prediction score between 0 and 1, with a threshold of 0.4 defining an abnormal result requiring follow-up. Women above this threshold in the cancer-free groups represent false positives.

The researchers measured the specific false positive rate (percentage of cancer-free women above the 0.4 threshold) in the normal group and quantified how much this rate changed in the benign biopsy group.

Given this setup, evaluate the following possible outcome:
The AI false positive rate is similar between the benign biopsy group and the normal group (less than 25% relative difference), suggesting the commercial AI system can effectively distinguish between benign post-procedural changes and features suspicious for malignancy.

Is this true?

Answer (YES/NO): NO